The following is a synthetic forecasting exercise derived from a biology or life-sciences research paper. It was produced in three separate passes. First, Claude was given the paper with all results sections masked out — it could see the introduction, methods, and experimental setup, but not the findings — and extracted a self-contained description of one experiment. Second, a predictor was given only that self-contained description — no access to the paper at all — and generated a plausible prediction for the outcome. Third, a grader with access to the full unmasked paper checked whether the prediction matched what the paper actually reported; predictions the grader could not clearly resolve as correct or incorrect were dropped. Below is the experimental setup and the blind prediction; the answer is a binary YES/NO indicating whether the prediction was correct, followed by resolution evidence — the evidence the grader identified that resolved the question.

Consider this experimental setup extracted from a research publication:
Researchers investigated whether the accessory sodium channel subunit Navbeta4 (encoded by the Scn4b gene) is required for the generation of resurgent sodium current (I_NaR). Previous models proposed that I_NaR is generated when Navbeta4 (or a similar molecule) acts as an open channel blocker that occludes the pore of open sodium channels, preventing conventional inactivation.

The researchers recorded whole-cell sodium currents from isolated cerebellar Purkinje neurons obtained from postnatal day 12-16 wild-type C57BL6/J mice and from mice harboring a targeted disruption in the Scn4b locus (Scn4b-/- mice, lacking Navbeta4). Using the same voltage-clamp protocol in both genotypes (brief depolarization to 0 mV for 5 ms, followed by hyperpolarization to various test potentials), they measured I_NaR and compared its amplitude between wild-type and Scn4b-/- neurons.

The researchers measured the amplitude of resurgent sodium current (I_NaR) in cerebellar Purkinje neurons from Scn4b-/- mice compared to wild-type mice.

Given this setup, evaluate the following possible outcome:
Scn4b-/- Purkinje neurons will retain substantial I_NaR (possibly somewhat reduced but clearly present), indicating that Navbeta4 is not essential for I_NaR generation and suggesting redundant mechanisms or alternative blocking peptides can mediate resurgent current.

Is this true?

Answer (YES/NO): YES